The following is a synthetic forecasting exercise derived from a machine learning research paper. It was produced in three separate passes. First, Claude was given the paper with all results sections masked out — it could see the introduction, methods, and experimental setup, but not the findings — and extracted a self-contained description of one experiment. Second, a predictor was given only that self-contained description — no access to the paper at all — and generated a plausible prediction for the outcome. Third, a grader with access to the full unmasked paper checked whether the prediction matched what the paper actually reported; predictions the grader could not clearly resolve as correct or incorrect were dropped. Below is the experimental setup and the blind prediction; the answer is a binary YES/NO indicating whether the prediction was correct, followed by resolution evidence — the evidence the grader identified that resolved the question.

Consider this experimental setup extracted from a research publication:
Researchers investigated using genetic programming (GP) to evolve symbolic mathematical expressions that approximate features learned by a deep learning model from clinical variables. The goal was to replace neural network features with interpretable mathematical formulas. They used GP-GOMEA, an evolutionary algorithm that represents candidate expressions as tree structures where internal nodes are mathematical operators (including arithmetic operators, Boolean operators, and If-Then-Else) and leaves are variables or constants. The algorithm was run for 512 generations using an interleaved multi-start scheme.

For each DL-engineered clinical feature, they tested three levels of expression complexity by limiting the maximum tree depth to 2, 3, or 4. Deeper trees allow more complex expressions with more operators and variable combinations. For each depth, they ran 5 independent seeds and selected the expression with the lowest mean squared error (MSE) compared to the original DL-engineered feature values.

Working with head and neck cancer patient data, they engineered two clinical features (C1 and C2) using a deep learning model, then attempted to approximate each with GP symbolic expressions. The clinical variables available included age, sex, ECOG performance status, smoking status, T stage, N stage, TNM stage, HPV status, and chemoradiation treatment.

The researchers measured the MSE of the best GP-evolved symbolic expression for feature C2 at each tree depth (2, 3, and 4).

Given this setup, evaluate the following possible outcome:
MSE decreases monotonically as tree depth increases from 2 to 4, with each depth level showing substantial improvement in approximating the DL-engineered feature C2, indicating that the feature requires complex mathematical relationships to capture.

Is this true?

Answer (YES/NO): YES